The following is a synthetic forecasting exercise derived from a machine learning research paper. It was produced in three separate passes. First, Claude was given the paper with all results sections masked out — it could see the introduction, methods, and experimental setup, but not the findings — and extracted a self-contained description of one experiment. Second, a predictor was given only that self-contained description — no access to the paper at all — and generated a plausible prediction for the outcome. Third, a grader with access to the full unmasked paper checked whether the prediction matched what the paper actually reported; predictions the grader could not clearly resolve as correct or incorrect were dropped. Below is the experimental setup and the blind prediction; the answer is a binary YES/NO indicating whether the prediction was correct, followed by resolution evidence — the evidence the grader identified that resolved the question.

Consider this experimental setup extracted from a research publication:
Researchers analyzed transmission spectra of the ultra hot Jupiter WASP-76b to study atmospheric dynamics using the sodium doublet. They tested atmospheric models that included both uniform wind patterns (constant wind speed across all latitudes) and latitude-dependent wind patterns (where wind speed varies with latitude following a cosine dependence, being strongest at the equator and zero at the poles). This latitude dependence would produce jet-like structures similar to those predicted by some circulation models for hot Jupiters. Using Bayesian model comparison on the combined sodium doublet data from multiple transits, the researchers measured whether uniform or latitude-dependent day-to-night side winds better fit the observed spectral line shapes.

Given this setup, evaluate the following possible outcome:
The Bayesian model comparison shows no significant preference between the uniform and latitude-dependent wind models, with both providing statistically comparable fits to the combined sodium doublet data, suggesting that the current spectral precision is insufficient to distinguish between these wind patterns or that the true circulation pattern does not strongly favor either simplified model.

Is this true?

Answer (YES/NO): NO